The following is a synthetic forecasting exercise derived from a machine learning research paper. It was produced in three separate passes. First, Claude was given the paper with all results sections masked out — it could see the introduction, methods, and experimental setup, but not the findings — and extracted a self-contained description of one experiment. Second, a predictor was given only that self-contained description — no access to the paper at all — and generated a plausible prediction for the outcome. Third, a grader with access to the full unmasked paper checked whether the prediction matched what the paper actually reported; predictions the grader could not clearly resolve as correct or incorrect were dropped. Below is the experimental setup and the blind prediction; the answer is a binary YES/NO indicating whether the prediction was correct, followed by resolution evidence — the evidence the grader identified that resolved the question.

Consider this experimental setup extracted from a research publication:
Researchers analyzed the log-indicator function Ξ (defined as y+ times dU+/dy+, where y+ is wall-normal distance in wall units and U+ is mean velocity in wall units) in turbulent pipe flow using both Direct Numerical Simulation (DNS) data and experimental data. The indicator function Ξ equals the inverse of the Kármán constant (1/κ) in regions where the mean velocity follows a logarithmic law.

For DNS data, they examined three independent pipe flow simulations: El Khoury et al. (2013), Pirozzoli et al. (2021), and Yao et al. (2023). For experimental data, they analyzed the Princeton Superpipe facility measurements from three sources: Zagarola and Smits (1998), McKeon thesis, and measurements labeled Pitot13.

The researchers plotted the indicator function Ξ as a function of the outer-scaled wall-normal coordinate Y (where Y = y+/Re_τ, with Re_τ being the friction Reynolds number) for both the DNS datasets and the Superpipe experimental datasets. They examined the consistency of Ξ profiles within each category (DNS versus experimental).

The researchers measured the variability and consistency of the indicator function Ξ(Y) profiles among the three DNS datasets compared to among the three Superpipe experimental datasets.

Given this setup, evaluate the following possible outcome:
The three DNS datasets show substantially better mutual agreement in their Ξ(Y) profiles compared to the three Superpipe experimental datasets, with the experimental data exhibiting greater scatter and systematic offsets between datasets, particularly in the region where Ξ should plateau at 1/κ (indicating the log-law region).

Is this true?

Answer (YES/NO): NO